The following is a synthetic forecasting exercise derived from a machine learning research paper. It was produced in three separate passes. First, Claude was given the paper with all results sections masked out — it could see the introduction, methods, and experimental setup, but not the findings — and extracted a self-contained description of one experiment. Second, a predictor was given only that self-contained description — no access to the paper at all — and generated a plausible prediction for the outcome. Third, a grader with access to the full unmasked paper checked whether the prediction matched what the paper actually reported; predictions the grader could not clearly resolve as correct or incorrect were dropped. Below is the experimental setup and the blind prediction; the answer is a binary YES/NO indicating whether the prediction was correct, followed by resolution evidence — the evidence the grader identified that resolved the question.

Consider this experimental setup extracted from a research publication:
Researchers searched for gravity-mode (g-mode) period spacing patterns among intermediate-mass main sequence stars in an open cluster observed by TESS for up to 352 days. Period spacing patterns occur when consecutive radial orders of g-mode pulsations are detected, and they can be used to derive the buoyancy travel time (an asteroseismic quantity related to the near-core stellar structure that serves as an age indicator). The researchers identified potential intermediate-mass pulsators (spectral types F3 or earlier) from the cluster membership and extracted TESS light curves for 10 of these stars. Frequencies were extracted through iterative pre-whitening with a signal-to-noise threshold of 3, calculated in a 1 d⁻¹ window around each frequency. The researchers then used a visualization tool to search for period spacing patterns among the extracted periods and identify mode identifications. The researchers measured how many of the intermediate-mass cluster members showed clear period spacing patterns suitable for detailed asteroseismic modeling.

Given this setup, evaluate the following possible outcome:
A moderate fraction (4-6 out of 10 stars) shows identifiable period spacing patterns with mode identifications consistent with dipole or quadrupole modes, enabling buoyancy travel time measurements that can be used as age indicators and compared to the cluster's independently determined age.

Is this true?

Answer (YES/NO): NO